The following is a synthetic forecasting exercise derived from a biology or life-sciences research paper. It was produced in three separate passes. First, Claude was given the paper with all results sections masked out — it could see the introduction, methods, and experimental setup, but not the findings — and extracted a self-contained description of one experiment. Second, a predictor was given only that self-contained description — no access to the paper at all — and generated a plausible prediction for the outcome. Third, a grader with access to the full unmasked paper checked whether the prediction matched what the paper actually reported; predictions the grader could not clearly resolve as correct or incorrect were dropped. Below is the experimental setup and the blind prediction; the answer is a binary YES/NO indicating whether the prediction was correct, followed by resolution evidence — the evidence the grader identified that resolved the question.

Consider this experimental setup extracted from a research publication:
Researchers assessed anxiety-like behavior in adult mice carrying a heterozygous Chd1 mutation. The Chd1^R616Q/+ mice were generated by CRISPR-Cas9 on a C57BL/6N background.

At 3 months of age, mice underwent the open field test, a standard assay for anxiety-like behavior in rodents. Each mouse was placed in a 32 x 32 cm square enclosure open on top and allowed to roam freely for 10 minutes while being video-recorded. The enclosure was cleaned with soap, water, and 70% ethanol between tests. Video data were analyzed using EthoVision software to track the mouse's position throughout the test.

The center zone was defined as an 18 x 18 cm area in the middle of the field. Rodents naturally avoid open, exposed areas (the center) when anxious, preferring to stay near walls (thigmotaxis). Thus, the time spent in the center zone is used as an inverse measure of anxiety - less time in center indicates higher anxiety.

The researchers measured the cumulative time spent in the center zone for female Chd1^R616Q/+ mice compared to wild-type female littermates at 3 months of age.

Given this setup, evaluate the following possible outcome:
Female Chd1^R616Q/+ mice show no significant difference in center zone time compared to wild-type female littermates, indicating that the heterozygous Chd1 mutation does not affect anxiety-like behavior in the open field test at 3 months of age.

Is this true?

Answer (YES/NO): NO